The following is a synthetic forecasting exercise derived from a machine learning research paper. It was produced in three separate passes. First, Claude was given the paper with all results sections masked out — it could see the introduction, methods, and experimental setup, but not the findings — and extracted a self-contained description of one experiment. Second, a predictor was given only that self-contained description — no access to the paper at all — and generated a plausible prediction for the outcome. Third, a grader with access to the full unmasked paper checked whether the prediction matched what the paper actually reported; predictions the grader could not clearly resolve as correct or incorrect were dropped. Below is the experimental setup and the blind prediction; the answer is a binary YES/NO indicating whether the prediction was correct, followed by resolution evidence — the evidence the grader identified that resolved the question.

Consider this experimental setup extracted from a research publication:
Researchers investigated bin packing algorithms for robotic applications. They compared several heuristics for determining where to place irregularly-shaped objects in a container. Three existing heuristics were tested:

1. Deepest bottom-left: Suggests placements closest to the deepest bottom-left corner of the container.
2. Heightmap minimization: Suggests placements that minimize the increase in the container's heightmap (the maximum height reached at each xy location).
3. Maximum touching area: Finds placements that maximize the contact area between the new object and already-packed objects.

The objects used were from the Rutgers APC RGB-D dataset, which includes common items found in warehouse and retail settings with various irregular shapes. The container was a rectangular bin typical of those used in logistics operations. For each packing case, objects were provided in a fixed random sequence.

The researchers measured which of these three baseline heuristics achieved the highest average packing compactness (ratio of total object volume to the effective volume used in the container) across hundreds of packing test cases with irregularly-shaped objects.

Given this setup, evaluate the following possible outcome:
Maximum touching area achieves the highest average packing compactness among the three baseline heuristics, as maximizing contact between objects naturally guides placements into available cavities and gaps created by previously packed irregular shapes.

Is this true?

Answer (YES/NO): NO